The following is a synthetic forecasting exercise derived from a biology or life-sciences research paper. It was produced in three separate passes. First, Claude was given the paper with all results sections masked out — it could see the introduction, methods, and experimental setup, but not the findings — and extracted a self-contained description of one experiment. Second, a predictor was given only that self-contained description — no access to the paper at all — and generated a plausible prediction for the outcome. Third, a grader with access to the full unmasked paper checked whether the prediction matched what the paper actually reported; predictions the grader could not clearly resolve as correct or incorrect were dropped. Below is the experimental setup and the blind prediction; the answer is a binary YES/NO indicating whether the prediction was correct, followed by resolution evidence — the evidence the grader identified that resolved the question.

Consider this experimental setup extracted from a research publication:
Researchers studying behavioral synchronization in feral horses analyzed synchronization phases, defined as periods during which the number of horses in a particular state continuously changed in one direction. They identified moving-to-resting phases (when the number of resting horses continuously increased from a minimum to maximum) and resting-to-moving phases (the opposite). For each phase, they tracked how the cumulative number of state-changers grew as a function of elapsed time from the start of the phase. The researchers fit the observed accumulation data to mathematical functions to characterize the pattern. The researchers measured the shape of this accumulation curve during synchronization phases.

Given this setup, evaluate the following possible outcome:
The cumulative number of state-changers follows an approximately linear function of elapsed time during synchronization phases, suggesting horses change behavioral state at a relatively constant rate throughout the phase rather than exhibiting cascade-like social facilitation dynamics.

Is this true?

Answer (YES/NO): NO